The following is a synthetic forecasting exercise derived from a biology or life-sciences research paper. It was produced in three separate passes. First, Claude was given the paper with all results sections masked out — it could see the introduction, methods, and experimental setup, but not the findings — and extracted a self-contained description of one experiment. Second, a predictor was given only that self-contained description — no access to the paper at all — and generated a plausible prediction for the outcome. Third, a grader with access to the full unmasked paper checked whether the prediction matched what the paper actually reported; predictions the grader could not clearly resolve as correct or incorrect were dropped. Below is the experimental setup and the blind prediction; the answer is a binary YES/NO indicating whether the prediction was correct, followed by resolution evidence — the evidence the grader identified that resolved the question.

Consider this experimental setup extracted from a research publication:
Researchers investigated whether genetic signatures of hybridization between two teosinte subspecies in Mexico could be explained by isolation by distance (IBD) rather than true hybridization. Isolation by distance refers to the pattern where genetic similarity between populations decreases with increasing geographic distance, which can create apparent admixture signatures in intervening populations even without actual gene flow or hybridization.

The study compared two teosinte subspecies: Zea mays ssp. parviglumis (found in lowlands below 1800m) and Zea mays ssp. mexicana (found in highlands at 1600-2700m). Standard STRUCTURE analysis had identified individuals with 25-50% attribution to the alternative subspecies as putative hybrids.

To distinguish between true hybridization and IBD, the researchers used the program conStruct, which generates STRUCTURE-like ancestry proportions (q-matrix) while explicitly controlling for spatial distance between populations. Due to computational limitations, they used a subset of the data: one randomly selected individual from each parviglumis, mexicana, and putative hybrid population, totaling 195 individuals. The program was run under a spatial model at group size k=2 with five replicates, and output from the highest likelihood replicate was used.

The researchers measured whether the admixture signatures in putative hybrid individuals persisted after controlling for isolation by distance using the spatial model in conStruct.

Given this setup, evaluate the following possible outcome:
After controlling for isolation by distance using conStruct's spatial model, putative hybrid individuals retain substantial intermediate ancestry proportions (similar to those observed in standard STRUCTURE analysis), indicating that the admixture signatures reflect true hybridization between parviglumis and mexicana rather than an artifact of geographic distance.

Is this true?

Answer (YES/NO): YES